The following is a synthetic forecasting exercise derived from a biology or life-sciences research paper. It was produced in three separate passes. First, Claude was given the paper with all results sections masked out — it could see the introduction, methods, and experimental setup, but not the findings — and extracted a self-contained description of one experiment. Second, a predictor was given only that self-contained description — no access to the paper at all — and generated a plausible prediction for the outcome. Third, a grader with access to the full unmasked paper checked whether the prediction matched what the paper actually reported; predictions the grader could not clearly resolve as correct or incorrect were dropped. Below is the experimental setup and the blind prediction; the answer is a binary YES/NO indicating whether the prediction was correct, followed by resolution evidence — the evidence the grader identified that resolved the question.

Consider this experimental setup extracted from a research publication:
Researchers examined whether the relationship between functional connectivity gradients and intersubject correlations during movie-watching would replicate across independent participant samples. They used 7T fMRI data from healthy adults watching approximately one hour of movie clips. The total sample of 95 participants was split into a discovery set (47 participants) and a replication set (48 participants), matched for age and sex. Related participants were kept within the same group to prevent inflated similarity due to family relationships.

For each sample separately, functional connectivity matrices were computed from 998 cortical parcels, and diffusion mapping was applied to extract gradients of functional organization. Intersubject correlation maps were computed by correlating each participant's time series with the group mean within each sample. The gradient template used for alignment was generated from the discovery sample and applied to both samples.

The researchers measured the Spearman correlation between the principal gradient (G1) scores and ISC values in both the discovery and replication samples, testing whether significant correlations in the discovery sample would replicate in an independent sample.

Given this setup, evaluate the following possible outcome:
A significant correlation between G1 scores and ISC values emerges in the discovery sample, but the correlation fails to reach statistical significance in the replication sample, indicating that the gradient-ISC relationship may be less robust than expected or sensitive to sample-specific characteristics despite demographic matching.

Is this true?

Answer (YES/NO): NO